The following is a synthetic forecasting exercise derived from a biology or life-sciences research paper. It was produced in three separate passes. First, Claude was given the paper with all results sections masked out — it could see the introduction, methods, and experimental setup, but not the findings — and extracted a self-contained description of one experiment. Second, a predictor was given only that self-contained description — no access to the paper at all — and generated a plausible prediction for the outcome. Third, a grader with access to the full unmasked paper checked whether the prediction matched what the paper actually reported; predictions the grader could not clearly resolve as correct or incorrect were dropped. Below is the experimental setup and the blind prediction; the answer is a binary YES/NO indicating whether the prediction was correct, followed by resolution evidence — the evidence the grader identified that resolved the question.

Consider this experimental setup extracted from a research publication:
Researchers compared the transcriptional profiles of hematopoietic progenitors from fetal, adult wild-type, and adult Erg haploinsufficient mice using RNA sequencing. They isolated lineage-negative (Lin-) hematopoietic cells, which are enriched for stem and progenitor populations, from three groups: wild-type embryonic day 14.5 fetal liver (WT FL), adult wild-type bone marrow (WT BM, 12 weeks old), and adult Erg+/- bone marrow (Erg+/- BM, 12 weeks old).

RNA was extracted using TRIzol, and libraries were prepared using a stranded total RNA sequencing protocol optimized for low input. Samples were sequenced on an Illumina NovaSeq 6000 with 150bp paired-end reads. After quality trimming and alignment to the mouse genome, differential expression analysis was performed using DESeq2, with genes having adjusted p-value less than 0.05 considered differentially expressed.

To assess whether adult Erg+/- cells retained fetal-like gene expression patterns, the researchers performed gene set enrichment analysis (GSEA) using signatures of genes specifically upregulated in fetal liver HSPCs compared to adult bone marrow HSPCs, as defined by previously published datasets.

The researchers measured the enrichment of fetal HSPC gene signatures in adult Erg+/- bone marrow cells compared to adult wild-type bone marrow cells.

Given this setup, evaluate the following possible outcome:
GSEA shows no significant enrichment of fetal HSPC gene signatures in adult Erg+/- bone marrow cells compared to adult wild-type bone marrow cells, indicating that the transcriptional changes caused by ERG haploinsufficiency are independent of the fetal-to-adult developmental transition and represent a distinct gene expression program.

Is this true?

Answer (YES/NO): NO